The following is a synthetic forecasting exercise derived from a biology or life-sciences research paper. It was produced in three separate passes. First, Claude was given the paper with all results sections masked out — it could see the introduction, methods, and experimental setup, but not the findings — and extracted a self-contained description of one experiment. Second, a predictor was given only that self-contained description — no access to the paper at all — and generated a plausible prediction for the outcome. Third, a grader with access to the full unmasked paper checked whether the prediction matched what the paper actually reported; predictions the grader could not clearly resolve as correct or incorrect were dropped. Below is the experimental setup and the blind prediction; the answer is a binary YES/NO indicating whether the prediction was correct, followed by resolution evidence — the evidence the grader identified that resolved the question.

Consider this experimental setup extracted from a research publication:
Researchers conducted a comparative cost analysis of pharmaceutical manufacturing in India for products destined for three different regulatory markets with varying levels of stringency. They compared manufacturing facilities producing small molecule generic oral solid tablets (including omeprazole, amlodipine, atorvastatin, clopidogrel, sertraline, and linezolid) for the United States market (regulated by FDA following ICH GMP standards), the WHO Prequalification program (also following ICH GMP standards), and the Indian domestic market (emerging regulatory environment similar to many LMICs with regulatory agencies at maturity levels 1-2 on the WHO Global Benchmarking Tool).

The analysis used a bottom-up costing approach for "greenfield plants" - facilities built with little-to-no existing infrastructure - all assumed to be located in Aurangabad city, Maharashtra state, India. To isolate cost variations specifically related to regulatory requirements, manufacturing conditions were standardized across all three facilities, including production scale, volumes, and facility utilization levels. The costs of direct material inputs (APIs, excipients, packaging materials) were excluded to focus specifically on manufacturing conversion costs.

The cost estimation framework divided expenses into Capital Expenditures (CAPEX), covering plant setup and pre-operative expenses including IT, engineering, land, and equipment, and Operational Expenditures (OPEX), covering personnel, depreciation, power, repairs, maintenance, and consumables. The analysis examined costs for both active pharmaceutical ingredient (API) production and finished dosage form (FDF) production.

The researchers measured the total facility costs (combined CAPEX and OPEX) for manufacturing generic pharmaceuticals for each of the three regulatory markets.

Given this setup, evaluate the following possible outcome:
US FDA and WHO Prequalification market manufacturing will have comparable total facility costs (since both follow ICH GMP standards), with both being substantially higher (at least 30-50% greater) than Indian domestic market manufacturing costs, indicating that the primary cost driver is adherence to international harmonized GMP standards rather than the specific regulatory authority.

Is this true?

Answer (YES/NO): YES